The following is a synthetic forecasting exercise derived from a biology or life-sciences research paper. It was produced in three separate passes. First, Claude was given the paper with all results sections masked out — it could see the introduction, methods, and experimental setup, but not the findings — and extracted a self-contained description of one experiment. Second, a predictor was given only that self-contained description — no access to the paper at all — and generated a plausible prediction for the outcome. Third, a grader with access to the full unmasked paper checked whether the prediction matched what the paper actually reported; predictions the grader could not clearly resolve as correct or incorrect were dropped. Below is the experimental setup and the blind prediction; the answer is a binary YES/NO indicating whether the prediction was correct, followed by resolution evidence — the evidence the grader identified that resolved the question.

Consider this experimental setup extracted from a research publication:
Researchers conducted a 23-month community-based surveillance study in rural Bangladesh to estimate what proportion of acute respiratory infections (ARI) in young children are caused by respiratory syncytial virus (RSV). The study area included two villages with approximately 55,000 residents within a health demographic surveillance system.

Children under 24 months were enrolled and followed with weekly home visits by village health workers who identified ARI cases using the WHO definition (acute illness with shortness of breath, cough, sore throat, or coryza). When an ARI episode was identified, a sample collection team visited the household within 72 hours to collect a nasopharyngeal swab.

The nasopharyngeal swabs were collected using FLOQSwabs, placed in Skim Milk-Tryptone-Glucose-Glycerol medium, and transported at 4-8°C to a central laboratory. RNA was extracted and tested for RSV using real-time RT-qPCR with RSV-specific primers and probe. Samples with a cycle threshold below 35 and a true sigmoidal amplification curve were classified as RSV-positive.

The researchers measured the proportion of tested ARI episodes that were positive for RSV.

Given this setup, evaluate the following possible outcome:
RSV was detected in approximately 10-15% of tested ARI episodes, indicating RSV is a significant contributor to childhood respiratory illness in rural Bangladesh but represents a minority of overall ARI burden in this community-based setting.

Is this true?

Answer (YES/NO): NO